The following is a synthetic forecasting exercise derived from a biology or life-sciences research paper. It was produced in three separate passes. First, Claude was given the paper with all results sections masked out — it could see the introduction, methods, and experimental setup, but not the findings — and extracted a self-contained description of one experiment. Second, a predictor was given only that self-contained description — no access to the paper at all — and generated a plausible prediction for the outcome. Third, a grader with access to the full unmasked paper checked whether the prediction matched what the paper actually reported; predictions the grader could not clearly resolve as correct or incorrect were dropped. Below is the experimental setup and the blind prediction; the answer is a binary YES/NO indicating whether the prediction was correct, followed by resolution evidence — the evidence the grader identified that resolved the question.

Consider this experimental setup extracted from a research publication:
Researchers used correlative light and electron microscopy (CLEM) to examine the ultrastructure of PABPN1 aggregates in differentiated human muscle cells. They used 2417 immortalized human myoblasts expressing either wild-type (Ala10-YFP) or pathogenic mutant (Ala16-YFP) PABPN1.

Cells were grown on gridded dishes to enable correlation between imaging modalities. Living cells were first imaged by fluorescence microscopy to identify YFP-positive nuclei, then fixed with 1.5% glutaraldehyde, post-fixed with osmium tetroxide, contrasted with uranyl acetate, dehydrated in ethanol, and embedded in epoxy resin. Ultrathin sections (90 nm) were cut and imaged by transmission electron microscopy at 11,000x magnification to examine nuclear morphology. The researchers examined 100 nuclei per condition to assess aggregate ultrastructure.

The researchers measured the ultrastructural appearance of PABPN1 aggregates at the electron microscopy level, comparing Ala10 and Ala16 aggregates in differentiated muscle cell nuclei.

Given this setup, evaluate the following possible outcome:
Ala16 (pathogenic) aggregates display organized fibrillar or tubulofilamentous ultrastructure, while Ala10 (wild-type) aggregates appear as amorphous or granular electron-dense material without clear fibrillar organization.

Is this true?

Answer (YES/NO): NO